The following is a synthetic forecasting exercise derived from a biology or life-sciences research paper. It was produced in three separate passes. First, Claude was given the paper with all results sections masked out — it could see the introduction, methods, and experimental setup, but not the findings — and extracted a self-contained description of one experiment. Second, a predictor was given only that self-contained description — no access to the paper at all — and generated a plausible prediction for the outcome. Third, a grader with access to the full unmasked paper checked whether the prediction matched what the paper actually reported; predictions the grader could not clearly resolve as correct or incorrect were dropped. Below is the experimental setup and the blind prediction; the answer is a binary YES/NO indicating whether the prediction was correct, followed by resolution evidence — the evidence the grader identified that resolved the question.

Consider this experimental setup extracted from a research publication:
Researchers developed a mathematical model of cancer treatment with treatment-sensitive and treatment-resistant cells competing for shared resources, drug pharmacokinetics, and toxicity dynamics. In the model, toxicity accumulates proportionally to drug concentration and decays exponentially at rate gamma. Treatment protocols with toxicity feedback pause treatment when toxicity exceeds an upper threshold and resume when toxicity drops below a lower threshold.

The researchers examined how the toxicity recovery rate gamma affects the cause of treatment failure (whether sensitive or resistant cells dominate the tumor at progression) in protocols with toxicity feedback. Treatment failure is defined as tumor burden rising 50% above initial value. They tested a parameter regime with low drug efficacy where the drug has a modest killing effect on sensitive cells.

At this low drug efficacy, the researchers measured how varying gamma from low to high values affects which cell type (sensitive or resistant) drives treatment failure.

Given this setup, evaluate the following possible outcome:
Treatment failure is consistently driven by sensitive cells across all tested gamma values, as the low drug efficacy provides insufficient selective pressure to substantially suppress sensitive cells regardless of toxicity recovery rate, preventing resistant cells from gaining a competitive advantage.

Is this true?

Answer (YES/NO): NO